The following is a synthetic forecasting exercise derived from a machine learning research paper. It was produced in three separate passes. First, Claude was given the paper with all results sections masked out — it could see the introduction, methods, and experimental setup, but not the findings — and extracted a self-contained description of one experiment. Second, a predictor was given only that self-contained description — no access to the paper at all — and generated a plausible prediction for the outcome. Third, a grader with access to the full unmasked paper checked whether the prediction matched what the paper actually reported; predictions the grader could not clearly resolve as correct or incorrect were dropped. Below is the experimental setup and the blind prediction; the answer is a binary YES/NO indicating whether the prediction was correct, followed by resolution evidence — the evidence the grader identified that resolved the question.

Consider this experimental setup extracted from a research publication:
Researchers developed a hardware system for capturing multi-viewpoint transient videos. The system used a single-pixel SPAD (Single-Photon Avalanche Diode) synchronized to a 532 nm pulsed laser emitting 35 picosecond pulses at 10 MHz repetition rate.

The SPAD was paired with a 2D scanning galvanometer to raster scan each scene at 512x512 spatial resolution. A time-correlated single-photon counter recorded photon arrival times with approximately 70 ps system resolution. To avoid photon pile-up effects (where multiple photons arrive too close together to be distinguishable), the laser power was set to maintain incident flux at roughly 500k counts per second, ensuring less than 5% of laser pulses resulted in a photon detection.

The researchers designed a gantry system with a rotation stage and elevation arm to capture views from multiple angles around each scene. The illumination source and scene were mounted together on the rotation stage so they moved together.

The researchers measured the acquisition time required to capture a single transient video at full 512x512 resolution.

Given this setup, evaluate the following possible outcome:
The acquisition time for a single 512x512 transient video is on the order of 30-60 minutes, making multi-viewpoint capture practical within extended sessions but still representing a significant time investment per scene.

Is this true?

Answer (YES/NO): NO